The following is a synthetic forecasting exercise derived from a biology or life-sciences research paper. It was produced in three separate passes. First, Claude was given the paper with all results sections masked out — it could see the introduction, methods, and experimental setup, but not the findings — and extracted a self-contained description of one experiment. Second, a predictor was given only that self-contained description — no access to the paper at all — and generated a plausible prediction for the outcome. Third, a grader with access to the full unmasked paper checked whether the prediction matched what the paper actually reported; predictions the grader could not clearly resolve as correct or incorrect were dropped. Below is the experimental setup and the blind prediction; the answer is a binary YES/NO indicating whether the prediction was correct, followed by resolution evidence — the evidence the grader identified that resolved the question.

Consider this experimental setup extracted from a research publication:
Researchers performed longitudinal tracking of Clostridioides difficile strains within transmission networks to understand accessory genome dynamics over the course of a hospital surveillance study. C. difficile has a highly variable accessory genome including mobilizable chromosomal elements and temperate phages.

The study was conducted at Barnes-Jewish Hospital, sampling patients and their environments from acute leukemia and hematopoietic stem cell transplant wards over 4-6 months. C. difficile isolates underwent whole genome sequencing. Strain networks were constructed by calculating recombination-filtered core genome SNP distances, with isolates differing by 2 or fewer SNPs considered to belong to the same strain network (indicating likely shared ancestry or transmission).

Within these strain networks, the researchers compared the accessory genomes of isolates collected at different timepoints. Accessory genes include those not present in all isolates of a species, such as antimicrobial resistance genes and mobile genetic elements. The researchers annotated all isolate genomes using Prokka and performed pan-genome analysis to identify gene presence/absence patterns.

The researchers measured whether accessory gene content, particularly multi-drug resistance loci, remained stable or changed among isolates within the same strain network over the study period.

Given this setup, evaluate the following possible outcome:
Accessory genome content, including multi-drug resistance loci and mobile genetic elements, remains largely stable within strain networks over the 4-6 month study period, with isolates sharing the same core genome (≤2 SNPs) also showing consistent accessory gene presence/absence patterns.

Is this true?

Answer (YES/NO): NO